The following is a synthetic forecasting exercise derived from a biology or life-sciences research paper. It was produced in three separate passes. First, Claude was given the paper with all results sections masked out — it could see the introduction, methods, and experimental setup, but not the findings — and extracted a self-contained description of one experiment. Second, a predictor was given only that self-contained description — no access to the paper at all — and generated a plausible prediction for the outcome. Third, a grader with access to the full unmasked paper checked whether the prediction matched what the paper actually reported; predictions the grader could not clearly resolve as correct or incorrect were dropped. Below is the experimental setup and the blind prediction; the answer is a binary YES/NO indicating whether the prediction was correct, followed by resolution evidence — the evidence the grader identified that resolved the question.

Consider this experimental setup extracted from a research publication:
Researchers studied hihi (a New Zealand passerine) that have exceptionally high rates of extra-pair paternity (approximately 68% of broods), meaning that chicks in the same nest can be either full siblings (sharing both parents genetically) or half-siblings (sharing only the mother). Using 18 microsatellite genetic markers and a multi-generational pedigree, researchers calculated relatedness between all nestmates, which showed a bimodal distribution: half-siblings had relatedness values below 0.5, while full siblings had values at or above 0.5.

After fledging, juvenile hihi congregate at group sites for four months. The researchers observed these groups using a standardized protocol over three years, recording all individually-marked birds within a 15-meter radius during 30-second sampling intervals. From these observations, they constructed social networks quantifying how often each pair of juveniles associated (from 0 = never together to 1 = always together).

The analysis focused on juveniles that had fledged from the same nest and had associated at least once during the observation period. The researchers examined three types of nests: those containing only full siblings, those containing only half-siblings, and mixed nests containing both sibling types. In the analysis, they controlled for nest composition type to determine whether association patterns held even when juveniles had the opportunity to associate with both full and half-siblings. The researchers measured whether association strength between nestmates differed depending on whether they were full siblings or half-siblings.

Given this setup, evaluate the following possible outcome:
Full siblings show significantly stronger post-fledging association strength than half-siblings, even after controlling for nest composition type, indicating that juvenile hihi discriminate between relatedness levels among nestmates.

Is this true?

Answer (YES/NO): NO